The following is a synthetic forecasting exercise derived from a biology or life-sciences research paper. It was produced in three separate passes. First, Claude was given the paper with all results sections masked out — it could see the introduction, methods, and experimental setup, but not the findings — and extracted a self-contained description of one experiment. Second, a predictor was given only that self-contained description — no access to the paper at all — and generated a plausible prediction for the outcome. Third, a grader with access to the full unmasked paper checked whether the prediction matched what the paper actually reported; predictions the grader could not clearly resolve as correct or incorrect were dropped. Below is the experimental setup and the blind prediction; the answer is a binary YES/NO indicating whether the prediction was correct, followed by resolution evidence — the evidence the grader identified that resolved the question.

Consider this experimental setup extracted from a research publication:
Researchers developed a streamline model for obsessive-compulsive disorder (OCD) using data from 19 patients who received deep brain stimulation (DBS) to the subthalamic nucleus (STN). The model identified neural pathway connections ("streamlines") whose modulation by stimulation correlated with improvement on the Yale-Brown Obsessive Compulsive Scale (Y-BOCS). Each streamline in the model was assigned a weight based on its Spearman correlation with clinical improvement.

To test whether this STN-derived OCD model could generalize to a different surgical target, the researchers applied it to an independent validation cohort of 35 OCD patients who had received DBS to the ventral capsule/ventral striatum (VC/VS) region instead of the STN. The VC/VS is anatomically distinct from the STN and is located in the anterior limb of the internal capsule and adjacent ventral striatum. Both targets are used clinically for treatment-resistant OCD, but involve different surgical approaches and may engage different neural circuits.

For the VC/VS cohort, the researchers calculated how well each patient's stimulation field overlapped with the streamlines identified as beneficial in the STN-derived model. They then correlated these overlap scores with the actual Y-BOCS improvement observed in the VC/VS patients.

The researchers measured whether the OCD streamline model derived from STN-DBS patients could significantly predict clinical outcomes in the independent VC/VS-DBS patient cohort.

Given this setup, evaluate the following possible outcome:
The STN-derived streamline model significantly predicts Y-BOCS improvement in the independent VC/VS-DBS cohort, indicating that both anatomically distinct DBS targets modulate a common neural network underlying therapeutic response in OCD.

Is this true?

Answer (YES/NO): YES